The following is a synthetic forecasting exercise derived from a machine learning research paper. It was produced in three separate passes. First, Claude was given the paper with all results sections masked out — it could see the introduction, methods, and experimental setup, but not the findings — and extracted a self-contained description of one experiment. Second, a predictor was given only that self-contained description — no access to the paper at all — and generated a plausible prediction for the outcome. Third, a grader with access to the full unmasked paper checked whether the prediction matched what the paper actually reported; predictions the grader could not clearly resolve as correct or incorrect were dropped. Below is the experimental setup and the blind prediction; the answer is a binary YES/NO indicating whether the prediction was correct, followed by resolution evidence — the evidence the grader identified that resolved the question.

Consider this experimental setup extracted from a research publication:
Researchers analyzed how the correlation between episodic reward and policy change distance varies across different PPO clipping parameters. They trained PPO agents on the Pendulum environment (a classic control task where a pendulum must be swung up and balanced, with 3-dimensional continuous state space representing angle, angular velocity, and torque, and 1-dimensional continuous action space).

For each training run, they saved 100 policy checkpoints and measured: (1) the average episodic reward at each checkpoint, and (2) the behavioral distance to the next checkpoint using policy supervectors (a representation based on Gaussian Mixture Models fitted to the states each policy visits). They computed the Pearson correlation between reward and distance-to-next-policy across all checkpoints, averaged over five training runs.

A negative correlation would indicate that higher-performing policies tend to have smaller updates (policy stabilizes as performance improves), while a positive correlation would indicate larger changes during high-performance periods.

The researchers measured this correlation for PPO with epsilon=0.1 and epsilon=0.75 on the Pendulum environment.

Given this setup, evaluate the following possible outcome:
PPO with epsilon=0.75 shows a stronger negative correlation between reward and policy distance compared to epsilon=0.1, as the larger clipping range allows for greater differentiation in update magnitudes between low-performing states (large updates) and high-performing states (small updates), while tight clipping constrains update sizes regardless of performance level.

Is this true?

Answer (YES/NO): NO